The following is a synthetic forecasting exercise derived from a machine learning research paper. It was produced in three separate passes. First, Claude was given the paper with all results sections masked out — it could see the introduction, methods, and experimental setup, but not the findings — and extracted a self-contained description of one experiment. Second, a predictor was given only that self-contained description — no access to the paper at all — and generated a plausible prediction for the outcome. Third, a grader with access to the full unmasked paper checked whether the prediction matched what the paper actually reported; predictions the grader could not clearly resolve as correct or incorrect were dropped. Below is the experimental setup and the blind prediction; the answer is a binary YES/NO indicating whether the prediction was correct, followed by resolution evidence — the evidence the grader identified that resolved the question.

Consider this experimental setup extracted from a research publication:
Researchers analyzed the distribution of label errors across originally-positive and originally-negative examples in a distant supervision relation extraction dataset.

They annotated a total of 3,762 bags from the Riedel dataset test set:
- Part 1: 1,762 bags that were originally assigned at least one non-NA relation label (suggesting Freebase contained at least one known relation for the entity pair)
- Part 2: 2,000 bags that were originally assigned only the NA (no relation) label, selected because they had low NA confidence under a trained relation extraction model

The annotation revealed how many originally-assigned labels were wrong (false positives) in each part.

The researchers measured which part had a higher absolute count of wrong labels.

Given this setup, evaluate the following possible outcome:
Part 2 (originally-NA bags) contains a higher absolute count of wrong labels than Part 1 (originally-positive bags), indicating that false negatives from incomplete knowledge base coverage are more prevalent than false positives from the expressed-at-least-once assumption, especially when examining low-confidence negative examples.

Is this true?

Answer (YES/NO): YES